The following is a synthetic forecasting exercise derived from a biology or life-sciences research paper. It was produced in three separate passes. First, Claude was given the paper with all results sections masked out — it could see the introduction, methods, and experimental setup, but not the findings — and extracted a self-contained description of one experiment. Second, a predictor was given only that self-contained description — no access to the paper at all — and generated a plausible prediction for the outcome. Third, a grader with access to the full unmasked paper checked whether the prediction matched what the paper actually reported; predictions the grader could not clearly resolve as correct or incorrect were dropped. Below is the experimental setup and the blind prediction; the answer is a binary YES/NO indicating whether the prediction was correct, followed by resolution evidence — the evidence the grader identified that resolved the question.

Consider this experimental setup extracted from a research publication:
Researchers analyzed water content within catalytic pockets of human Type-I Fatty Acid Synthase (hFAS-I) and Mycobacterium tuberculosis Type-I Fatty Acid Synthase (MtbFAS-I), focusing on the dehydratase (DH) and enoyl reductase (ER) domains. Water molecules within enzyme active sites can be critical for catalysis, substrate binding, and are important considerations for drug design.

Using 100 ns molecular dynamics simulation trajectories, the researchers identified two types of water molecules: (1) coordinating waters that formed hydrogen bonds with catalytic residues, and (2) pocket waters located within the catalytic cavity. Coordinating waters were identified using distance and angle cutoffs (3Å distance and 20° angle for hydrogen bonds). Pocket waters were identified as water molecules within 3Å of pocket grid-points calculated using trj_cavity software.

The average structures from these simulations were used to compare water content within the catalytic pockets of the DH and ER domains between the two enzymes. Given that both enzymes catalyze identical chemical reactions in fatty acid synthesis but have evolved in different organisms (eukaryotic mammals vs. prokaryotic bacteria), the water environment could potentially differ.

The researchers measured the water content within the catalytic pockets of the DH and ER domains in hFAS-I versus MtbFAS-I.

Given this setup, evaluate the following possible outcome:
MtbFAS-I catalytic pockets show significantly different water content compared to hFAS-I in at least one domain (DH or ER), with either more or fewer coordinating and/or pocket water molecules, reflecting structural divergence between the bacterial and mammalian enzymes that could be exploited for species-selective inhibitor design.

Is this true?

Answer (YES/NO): YES